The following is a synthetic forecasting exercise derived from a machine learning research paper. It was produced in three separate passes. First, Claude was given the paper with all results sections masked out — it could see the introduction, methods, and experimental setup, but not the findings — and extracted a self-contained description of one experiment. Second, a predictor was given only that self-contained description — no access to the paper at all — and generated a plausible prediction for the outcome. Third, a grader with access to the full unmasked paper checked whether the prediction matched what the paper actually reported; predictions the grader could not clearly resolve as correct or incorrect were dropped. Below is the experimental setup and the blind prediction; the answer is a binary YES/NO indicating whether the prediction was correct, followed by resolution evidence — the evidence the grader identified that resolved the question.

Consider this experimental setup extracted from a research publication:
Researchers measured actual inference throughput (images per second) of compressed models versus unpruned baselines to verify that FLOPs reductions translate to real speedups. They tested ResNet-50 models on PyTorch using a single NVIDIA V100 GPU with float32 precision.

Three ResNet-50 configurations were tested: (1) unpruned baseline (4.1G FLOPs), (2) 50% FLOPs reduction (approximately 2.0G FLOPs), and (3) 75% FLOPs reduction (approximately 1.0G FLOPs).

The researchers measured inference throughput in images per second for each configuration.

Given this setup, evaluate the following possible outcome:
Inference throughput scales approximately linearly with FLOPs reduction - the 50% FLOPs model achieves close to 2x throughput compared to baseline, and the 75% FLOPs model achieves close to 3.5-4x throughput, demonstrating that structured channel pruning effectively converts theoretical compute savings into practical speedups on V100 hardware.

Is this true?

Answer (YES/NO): NO